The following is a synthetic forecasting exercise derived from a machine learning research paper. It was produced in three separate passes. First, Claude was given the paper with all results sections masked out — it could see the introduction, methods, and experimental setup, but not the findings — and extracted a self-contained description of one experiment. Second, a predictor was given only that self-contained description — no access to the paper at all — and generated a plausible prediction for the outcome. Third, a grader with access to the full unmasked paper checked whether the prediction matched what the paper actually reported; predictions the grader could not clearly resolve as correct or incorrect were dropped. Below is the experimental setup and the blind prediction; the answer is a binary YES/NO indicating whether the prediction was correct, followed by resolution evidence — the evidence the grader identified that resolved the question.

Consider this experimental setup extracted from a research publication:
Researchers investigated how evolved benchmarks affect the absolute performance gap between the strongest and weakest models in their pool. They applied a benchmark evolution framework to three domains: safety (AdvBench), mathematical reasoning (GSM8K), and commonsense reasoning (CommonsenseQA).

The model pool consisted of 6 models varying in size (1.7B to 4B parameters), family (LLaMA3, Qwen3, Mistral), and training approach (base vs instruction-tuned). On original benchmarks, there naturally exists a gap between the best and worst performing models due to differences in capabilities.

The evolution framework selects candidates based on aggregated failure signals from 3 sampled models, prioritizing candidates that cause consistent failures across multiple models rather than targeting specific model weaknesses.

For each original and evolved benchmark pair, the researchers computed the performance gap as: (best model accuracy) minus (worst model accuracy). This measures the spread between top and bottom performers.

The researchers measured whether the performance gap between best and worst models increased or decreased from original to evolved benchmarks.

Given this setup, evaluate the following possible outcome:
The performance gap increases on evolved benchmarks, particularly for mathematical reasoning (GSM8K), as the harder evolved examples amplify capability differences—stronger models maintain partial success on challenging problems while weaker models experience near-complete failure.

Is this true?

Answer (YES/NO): NO